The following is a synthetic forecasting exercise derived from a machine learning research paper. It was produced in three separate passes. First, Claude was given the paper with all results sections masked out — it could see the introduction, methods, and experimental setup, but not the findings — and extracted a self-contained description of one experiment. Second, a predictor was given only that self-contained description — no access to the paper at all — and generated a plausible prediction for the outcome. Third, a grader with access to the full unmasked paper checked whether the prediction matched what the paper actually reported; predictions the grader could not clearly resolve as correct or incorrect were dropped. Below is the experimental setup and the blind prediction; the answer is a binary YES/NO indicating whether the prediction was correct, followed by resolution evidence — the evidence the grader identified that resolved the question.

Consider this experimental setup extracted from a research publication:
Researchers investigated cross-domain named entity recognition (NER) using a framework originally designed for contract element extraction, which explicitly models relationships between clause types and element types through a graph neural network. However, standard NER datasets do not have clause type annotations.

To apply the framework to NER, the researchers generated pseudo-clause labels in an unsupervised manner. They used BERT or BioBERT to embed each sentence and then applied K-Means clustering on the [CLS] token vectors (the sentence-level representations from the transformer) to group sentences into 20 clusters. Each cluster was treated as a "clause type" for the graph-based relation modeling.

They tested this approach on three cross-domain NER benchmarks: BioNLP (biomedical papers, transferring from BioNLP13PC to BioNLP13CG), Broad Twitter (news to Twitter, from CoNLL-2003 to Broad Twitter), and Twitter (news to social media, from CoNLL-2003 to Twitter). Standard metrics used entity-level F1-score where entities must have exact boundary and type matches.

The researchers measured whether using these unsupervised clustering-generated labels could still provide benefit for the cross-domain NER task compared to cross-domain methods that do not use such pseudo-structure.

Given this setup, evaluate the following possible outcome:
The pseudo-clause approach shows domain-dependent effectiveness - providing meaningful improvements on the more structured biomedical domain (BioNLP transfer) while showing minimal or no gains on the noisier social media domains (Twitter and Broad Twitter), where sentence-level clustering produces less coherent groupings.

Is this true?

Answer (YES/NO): NO